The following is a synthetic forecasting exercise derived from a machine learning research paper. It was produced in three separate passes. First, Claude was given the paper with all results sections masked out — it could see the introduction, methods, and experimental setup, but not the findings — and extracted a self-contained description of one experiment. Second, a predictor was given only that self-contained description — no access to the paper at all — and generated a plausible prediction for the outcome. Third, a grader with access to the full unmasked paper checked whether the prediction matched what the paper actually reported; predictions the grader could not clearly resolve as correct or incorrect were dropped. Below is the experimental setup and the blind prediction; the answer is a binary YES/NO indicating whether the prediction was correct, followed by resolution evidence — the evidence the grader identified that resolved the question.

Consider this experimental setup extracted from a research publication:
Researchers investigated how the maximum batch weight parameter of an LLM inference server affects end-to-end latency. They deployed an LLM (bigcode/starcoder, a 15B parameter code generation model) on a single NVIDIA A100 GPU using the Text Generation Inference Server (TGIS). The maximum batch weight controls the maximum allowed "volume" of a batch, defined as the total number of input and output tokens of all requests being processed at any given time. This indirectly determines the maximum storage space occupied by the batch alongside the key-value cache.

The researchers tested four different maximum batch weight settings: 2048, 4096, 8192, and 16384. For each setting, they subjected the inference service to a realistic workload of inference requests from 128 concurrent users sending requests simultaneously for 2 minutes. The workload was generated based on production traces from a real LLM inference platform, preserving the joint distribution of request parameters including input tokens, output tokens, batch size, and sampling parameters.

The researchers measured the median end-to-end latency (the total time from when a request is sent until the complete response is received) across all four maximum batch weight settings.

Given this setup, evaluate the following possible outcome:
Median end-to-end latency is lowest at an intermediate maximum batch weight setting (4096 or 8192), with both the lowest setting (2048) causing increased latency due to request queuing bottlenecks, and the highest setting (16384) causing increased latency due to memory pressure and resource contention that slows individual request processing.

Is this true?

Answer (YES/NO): NO